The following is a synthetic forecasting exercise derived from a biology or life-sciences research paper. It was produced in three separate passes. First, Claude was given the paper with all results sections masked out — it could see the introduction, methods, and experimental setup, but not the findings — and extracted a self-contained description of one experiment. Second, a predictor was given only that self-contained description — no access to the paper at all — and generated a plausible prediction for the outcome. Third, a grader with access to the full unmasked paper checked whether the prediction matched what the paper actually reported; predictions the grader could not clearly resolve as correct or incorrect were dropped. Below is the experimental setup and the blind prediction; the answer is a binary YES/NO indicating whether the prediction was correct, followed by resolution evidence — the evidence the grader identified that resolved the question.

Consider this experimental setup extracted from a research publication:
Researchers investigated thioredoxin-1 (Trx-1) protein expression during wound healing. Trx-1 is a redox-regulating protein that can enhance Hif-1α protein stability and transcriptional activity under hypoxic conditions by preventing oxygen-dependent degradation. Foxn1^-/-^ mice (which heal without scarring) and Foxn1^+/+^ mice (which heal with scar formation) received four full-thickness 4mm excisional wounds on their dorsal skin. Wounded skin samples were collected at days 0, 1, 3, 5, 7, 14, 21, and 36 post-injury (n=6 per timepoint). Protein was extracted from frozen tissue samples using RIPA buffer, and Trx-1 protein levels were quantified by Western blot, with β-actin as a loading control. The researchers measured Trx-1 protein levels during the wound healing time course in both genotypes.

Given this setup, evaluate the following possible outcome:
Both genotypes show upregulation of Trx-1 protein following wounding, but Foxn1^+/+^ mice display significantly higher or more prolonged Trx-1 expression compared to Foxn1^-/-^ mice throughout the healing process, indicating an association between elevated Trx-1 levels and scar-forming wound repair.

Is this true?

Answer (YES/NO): YES